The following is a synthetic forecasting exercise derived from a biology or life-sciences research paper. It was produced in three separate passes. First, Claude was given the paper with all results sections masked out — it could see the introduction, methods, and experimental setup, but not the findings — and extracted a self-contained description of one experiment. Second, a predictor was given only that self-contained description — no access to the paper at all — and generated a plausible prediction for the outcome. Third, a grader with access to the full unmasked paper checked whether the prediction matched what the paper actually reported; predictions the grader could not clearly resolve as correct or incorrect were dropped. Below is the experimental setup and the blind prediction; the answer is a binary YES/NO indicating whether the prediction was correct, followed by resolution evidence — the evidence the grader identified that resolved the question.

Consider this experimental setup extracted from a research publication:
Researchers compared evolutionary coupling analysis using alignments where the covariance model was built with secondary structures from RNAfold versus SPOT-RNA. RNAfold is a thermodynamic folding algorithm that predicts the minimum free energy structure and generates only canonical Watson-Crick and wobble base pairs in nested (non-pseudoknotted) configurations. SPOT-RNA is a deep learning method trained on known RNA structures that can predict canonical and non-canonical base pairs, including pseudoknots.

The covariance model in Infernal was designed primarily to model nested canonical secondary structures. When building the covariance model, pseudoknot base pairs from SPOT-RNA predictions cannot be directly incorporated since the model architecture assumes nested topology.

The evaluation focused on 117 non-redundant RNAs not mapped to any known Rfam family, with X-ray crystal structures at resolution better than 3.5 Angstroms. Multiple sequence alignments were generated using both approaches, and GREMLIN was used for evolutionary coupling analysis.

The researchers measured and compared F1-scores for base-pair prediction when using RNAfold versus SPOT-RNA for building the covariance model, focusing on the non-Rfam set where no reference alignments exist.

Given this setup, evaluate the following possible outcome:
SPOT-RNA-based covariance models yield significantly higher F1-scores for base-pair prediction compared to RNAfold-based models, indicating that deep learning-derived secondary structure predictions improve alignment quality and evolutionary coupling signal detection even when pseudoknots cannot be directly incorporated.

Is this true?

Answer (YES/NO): YES